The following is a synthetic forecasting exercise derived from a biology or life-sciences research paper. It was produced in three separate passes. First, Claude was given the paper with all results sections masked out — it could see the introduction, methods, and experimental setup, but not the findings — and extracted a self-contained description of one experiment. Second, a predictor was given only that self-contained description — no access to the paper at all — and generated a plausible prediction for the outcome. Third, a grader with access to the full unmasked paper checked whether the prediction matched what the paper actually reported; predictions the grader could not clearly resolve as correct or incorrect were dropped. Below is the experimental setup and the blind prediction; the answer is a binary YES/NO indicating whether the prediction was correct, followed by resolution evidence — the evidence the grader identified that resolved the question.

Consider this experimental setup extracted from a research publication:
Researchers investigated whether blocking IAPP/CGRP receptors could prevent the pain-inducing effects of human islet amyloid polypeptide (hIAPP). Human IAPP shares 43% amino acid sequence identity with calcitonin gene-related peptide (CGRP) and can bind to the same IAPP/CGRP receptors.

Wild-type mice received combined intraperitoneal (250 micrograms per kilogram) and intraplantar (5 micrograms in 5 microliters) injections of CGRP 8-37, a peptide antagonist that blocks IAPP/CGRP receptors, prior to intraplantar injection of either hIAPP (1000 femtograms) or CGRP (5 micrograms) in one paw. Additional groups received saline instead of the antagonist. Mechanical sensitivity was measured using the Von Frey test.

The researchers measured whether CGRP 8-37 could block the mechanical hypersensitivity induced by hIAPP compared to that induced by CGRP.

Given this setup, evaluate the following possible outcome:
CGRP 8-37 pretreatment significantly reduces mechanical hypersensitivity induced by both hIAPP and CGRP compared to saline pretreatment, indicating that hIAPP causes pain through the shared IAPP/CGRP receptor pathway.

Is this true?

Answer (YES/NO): NO